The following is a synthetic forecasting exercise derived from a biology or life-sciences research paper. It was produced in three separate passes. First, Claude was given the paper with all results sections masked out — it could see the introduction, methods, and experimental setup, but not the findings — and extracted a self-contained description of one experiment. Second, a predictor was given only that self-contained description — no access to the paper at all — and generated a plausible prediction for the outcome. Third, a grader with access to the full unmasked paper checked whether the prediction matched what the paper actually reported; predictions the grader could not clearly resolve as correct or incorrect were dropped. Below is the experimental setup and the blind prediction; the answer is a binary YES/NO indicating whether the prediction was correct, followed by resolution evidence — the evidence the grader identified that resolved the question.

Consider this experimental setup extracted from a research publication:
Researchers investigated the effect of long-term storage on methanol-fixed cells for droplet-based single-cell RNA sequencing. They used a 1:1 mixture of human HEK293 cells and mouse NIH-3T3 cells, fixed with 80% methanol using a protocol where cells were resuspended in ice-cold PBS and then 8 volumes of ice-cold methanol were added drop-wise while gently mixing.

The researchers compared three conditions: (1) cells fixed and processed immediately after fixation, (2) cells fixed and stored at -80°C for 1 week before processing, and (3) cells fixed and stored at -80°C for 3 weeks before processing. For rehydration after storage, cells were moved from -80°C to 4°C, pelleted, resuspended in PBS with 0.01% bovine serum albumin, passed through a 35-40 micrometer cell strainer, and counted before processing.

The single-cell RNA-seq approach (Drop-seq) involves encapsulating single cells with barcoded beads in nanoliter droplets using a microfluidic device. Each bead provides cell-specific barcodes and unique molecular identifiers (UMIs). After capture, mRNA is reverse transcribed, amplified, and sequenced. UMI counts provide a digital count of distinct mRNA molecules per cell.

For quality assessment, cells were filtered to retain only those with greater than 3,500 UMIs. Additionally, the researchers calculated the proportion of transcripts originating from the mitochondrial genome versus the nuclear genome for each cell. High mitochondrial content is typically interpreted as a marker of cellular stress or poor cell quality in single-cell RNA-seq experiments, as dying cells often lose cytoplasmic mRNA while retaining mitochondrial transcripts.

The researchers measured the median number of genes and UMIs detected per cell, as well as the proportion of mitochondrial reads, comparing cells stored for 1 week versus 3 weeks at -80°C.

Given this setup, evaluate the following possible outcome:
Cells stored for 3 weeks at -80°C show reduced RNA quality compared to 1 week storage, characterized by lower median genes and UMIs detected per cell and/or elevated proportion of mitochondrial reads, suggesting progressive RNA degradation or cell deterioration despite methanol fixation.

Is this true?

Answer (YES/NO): NO